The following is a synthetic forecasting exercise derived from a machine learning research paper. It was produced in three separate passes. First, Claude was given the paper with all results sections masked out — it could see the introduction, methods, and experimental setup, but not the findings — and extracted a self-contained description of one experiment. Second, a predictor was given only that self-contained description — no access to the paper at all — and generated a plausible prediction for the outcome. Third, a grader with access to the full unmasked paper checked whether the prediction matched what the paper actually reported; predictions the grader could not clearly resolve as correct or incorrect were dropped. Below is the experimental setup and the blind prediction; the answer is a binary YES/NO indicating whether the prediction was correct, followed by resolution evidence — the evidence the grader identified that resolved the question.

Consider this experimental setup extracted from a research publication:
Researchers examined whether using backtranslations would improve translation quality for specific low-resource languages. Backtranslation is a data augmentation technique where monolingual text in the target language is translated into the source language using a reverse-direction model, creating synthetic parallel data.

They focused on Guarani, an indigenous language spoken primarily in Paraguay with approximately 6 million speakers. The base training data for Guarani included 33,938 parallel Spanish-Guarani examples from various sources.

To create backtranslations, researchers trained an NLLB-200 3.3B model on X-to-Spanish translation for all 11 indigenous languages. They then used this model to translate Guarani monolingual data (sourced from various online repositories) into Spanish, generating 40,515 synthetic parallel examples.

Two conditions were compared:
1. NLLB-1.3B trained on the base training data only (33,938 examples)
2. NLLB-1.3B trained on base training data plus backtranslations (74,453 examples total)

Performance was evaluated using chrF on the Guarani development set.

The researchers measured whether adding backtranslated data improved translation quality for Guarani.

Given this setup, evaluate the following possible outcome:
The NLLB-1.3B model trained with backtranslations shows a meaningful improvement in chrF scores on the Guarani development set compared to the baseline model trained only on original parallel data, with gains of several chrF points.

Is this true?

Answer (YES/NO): NO